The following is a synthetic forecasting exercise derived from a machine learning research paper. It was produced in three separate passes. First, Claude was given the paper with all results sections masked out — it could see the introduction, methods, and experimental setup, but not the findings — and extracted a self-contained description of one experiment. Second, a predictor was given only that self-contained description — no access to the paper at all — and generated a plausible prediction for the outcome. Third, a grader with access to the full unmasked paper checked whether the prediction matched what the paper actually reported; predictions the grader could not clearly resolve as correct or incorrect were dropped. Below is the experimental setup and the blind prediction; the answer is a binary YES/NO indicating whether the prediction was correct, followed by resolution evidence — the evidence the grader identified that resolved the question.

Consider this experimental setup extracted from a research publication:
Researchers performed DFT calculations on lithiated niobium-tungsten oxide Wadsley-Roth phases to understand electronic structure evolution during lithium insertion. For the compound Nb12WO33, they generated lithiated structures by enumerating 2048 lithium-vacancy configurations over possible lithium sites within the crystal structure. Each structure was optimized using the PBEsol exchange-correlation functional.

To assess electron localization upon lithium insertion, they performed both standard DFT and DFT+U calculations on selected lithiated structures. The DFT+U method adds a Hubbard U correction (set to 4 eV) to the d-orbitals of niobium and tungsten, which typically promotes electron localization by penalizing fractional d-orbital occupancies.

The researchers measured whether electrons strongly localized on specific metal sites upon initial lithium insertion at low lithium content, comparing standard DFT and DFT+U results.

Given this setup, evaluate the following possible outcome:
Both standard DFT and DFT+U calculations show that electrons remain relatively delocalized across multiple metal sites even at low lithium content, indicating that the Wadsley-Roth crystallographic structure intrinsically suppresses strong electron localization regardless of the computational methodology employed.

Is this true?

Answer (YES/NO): NO